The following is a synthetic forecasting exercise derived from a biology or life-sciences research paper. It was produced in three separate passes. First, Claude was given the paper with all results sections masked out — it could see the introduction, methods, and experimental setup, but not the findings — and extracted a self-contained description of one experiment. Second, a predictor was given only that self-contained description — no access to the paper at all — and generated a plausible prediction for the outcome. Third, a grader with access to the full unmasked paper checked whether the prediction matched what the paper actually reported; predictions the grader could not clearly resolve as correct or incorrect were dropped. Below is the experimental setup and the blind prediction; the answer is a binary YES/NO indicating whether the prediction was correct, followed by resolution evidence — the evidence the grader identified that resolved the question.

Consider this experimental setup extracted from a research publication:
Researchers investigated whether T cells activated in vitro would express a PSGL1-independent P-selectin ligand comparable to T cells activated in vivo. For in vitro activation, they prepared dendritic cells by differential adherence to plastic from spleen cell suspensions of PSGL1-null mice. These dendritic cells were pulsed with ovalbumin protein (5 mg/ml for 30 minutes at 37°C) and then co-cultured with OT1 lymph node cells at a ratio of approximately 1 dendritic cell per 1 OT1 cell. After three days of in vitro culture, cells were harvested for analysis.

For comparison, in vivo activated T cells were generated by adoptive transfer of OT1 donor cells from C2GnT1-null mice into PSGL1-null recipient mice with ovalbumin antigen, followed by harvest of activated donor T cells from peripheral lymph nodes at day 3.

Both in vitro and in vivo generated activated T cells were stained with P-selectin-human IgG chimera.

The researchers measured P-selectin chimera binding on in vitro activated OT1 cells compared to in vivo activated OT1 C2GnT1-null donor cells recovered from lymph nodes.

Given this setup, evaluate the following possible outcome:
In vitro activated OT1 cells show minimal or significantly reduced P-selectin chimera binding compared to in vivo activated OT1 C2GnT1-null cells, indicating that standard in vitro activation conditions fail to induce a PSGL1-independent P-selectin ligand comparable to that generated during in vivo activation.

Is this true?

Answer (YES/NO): YES